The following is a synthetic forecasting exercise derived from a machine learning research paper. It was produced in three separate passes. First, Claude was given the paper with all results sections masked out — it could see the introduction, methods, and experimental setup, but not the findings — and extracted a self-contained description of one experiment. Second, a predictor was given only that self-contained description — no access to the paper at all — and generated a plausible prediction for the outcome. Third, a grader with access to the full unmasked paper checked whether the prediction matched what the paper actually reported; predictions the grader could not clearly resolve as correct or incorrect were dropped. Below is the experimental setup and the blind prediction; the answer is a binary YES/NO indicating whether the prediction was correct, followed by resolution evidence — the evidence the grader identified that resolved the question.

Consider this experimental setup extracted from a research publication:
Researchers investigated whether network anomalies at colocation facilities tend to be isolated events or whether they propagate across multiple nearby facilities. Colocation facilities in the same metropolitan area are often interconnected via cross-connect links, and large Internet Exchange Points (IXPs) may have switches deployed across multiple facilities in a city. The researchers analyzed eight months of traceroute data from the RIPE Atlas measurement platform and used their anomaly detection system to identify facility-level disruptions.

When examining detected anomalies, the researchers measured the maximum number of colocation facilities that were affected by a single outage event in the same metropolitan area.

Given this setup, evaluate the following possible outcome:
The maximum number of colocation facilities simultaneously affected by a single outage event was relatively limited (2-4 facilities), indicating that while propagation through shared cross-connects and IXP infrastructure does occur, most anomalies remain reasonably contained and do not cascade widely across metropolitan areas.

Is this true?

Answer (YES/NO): NO